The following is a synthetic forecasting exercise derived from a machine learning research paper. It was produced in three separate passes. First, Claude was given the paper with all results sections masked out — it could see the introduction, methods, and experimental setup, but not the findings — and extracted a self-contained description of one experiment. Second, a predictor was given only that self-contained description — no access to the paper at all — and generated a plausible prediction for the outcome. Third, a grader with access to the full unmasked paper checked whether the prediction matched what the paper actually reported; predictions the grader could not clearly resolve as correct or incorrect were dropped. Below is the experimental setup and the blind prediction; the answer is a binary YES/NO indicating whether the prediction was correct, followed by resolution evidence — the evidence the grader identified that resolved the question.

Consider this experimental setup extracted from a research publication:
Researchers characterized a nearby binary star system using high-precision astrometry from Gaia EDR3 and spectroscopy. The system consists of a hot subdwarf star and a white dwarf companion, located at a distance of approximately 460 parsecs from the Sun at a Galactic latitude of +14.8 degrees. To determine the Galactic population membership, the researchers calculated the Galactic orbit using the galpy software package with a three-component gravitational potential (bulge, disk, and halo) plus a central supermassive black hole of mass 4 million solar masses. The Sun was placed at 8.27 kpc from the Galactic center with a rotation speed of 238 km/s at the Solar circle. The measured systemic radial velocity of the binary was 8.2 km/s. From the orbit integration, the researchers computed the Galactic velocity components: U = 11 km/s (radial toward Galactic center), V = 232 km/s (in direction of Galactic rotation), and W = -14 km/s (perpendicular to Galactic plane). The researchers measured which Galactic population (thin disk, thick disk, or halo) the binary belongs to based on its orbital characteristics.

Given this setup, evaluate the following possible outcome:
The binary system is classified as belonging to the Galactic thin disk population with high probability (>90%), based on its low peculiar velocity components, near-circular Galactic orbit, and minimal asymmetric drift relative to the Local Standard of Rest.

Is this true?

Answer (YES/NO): YES